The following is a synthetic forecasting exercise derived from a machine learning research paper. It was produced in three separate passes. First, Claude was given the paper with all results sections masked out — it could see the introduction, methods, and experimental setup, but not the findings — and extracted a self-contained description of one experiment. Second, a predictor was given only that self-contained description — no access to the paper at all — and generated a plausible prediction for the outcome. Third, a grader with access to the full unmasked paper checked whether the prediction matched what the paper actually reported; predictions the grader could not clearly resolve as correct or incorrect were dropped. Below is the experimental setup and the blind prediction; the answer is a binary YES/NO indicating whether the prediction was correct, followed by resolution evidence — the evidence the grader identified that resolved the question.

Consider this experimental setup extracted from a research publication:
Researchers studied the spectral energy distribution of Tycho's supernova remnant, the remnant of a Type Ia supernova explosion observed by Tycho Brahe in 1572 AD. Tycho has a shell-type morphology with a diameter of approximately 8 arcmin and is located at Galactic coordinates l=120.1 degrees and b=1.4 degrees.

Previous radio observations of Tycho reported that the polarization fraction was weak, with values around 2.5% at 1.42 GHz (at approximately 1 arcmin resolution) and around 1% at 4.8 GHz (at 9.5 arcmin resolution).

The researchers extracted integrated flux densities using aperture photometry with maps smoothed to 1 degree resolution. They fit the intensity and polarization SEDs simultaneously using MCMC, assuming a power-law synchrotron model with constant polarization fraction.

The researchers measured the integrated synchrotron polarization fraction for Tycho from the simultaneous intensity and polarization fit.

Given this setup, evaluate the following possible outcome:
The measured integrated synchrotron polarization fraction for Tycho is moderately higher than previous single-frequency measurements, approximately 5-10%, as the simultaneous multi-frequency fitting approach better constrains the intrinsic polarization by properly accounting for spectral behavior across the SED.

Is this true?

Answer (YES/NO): NO